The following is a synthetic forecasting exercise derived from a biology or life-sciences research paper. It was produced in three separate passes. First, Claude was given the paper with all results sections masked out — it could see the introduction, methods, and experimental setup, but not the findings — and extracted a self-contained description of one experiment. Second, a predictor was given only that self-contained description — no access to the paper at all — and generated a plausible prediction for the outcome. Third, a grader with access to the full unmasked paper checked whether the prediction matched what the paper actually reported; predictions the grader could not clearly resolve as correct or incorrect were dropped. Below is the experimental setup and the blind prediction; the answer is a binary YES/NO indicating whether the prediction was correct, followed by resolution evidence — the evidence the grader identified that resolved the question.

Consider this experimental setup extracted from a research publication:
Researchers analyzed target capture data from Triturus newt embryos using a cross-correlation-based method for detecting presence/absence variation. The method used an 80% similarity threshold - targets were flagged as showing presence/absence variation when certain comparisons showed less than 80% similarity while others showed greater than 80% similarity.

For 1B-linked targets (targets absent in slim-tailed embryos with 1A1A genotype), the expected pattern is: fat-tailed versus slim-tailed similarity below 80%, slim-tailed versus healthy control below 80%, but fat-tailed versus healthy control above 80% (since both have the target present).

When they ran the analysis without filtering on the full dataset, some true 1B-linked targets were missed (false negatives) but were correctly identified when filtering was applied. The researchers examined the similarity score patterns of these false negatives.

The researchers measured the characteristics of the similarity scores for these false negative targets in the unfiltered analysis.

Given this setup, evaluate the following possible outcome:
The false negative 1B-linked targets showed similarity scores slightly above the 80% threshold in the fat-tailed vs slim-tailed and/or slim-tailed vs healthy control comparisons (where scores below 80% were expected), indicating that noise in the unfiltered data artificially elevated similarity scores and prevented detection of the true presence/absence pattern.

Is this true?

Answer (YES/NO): YES